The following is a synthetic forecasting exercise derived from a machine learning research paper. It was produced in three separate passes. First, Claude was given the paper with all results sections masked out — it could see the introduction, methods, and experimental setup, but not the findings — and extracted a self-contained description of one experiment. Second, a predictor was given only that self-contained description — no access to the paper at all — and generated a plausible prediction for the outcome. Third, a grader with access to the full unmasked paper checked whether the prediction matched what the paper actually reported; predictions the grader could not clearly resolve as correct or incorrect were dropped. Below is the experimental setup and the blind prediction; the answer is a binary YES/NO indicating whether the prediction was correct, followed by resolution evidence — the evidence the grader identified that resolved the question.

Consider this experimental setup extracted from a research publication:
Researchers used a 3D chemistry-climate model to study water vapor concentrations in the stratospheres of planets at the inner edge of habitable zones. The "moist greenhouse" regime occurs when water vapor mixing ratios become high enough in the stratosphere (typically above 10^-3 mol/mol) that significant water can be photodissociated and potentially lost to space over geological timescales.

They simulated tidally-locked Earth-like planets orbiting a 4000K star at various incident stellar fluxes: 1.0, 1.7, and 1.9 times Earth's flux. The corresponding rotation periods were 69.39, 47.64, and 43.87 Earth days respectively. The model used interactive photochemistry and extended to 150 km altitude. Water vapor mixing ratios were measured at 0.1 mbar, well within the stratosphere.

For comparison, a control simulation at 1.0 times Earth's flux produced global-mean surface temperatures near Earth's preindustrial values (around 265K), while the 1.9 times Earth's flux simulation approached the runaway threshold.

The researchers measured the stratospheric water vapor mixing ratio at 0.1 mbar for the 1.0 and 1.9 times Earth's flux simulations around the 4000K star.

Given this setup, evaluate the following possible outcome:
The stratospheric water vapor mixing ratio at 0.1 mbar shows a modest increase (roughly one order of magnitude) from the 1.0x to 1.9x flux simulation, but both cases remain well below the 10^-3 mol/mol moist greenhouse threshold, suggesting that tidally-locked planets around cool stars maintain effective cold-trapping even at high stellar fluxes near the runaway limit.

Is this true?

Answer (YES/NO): NO